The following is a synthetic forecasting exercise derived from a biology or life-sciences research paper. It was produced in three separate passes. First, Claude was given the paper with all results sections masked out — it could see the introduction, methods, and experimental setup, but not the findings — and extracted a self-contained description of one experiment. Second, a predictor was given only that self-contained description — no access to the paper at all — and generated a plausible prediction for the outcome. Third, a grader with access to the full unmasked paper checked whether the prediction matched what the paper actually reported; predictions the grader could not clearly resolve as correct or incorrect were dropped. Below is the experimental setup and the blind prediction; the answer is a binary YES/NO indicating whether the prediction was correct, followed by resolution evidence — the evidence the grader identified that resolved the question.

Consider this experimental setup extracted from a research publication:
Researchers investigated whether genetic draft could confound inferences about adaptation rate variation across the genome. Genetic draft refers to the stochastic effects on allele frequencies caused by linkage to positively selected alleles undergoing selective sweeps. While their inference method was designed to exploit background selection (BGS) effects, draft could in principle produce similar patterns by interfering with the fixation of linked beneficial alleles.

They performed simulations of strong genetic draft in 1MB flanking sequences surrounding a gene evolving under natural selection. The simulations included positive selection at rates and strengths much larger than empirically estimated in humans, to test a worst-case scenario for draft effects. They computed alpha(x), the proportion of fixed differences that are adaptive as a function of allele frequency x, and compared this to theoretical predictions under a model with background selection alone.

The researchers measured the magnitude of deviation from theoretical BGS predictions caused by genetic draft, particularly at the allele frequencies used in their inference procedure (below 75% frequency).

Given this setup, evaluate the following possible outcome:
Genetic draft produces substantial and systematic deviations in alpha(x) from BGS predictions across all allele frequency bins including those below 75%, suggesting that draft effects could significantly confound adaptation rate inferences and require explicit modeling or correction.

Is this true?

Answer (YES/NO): NO